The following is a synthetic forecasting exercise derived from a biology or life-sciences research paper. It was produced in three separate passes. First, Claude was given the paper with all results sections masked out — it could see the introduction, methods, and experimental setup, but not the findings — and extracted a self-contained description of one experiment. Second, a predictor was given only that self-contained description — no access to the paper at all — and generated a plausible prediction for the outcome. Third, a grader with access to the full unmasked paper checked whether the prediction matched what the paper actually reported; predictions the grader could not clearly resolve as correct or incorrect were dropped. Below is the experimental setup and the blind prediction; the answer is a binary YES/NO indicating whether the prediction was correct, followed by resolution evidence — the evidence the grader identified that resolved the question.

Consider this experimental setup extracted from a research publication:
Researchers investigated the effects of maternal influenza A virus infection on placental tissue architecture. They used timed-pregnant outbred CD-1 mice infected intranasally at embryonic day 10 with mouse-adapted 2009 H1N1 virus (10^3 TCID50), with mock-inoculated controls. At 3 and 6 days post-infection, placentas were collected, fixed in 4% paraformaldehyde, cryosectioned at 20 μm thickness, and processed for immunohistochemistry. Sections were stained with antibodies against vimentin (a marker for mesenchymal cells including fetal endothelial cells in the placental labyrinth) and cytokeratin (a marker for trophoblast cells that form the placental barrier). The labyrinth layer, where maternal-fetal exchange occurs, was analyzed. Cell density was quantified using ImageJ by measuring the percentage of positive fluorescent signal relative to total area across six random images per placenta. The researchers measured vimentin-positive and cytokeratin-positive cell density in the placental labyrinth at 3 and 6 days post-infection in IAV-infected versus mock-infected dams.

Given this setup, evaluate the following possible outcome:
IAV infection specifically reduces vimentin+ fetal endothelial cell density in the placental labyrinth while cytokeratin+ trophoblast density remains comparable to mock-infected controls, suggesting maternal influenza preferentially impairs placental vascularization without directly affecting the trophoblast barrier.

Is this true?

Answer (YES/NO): NO